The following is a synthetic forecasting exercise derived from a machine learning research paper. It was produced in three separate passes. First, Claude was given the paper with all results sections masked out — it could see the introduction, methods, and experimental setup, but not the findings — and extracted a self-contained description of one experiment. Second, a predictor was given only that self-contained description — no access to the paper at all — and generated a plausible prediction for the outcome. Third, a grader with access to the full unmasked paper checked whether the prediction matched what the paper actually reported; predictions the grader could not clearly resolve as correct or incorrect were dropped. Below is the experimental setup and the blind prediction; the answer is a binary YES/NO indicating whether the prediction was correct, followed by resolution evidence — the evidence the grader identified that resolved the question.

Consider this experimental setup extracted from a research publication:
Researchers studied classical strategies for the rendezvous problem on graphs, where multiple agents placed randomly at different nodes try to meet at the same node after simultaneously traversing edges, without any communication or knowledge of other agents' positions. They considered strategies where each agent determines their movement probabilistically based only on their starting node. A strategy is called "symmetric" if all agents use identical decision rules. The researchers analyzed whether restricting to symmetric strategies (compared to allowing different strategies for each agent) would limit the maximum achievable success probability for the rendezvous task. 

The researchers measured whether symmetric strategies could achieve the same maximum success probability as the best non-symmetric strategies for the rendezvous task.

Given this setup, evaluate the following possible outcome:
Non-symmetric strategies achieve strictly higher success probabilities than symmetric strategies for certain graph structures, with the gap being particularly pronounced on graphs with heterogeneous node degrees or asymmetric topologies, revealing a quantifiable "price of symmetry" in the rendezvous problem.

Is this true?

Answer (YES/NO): NO